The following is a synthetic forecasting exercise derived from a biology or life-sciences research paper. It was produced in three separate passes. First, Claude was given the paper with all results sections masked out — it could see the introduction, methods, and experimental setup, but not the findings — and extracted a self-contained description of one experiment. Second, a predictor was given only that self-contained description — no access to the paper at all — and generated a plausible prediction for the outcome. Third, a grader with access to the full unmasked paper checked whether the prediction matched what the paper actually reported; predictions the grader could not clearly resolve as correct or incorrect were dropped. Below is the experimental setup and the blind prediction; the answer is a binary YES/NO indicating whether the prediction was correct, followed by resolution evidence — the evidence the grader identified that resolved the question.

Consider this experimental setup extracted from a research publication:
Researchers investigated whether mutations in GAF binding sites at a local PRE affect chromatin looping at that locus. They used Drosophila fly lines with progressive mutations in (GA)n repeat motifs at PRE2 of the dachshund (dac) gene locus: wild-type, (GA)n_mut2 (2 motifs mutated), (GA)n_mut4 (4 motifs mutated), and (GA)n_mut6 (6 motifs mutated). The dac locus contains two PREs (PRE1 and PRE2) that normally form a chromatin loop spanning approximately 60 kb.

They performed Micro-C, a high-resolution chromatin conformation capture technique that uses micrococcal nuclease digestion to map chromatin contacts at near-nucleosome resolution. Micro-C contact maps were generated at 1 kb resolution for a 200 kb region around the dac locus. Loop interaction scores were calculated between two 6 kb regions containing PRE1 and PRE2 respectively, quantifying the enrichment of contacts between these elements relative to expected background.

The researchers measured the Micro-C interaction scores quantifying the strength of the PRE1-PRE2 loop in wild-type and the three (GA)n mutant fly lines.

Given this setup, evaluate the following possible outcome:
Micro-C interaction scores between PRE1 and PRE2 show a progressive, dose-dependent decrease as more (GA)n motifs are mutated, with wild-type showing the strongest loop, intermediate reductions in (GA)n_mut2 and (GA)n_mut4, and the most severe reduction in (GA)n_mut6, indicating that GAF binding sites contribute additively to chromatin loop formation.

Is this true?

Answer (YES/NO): YES